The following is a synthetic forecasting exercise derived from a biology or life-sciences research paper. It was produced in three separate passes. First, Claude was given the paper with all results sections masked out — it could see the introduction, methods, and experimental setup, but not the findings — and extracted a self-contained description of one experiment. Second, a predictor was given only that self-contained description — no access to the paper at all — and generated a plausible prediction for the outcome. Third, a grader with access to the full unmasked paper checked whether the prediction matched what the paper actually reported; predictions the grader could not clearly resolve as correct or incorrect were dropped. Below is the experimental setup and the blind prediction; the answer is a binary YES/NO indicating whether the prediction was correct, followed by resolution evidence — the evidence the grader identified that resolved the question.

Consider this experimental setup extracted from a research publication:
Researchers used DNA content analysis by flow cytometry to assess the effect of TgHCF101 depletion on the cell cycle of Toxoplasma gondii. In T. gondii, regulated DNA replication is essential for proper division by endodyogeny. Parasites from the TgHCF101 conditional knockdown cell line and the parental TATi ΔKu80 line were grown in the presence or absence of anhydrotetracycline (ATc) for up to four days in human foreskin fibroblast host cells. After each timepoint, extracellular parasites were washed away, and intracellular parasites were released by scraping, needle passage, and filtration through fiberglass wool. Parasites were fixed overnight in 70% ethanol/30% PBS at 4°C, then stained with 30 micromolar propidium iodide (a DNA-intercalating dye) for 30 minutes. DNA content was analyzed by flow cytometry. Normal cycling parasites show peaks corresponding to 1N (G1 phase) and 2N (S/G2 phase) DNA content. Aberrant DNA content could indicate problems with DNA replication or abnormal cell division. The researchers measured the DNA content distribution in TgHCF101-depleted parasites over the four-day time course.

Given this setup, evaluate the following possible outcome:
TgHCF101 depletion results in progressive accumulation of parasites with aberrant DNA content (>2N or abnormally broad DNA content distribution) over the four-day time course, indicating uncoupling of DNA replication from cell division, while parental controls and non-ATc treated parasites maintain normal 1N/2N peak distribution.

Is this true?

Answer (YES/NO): NO